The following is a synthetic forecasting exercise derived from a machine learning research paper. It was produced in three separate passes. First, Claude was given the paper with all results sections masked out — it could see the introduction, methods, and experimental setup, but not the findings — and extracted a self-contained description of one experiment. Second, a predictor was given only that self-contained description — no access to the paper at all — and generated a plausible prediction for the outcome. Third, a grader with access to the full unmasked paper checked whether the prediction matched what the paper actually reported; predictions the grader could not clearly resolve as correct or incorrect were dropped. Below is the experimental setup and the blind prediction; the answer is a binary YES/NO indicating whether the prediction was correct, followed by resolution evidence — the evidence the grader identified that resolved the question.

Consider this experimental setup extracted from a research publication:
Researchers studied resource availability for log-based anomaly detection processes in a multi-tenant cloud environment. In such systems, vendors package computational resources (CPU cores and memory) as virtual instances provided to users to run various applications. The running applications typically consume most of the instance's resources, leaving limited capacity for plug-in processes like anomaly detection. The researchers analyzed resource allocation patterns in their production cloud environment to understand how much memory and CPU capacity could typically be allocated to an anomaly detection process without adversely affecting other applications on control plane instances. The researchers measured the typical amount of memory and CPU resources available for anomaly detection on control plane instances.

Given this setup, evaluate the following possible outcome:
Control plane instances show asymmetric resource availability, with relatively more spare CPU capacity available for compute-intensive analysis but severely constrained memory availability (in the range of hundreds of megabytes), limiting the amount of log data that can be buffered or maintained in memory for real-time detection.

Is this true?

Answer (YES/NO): NO